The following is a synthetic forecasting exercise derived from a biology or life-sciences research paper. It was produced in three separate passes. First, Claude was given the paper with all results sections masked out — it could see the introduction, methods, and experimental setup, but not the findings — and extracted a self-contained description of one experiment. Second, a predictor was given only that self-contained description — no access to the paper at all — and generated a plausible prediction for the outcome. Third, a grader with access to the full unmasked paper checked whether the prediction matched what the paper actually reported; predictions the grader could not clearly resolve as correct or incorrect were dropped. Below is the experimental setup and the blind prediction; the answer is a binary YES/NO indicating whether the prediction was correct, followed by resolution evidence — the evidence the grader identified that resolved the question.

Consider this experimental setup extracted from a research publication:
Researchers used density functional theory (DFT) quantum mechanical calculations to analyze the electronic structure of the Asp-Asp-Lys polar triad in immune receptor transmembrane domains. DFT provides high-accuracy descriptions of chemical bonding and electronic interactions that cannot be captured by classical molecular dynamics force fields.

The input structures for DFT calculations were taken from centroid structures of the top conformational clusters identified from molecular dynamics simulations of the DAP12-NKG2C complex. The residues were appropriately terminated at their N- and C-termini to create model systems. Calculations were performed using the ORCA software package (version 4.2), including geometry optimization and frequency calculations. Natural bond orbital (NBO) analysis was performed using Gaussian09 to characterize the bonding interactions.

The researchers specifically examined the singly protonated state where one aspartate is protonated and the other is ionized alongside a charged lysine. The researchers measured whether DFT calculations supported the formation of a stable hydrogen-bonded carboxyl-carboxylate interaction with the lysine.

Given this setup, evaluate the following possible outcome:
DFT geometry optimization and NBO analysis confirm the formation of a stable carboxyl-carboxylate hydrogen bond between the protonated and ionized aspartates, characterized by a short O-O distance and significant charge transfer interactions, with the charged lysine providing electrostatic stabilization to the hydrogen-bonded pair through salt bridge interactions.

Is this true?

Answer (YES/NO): YES